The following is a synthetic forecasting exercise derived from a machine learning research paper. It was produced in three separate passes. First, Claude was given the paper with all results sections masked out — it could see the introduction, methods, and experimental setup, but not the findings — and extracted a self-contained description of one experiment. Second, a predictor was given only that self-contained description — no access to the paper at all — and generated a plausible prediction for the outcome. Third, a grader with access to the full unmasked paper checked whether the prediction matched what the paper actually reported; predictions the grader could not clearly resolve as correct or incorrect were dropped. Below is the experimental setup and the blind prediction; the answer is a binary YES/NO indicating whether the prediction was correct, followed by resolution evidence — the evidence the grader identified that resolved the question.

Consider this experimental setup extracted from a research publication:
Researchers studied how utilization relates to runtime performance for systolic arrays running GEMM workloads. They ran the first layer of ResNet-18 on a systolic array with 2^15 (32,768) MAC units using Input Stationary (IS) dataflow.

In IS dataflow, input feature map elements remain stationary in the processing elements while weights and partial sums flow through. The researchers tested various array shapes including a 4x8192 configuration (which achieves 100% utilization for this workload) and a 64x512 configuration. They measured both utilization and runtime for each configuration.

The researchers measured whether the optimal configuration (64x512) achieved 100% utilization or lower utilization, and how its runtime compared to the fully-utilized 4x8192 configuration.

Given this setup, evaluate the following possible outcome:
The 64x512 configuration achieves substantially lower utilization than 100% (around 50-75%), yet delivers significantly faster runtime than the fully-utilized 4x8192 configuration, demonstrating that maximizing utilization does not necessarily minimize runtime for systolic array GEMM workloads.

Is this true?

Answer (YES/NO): YES